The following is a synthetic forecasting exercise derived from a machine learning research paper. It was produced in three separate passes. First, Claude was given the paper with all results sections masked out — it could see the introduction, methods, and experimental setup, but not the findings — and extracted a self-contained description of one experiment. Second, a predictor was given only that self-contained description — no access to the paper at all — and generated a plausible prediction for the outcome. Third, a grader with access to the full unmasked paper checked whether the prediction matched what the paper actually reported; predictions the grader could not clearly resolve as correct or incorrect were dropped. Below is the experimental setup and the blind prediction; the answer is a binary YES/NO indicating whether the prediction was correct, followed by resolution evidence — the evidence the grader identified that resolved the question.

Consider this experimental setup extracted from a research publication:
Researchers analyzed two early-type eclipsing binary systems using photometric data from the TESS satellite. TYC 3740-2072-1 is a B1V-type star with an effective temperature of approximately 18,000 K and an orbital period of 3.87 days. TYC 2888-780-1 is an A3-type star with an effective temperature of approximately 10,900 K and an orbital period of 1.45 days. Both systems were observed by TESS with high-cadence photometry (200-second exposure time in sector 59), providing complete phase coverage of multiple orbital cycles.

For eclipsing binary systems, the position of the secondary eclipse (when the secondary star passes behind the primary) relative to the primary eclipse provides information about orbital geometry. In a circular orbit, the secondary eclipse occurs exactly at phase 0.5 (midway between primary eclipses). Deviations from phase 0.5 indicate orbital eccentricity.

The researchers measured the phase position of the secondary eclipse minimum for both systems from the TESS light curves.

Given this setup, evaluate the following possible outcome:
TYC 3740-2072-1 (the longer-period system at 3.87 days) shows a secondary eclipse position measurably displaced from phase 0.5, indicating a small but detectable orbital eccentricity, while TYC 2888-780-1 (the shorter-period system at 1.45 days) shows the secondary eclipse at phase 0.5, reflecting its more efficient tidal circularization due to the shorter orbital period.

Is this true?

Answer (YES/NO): NO